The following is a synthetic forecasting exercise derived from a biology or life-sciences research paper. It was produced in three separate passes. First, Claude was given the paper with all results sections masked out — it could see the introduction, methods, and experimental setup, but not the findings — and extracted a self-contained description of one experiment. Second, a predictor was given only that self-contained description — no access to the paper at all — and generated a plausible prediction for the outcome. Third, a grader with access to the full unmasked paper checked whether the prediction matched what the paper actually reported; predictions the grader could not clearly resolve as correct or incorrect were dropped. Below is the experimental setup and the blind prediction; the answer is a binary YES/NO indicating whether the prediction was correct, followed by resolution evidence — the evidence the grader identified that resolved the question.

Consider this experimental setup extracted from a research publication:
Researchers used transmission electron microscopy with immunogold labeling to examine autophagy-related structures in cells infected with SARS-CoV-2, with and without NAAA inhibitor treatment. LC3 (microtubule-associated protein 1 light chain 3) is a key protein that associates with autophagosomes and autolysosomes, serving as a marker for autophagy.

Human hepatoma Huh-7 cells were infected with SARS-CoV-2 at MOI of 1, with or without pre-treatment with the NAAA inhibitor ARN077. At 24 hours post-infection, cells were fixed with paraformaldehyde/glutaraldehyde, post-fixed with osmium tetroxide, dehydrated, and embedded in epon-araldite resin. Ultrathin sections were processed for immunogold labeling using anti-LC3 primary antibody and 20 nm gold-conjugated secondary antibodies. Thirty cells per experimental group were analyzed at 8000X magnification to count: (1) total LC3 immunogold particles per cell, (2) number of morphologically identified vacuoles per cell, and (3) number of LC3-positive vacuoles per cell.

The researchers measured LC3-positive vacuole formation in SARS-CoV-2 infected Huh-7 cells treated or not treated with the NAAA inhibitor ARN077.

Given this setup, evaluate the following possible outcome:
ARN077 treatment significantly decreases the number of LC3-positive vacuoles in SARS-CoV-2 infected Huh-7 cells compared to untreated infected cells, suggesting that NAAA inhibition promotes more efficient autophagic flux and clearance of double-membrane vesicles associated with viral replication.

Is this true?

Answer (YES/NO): NO